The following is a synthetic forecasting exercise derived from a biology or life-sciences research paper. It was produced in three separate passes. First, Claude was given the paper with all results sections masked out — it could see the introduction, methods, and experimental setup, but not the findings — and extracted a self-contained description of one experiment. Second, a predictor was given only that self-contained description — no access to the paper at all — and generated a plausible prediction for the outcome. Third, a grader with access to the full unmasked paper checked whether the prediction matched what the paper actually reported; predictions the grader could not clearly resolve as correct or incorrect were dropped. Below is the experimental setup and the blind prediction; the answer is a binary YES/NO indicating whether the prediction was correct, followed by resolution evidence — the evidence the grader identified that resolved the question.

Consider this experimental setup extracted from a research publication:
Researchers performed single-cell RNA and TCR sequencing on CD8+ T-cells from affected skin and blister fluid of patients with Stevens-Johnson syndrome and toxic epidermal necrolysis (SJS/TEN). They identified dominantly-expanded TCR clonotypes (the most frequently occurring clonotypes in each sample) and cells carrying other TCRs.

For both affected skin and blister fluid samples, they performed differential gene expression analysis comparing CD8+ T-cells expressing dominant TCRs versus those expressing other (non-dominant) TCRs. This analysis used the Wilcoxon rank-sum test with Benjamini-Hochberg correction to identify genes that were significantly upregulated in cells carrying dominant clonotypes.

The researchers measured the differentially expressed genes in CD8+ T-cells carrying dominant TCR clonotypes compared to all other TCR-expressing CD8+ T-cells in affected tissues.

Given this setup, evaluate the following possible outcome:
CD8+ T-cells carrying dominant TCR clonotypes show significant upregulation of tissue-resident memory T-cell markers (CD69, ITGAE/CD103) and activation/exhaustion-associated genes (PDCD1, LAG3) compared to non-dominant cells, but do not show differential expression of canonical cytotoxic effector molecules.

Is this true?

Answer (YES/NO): NO